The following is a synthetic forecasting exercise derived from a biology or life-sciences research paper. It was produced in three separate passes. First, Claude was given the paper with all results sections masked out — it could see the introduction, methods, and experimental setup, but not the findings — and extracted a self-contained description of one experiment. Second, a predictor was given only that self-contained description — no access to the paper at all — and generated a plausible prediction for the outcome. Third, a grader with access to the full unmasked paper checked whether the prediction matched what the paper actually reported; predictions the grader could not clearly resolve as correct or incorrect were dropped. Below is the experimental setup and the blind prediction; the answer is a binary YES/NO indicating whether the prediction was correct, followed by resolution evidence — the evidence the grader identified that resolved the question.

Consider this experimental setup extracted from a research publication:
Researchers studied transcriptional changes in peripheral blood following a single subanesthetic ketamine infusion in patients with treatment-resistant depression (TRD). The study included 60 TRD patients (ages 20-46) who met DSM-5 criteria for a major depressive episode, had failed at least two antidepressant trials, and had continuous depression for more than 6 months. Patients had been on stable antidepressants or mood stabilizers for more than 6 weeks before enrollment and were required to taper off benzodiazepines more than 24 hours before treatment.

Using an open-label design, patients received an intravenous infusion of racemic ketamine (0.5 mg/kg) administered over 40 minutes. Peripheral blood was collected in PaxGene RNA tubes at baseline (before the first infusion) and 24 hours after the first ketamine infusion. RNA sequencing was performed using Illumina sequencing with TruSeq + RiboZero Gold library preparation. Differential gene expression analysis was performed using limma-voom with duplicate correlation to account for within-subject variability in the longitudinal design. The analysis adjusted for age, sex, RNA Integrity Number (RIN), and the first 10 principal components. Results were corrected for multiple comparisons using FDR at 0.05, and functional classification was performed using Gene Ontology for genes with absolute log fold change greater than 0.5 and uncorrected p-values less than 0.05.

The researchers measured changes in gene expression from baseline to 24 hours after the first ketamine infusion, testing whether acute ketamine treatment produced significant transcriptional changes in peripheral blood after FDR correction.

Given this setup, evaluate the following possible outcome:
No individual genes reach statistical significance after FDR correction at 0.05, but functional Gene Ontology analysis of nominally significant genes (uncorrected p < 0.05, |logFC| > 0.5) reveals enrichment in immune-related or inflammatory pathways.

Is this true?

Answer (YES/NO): NO